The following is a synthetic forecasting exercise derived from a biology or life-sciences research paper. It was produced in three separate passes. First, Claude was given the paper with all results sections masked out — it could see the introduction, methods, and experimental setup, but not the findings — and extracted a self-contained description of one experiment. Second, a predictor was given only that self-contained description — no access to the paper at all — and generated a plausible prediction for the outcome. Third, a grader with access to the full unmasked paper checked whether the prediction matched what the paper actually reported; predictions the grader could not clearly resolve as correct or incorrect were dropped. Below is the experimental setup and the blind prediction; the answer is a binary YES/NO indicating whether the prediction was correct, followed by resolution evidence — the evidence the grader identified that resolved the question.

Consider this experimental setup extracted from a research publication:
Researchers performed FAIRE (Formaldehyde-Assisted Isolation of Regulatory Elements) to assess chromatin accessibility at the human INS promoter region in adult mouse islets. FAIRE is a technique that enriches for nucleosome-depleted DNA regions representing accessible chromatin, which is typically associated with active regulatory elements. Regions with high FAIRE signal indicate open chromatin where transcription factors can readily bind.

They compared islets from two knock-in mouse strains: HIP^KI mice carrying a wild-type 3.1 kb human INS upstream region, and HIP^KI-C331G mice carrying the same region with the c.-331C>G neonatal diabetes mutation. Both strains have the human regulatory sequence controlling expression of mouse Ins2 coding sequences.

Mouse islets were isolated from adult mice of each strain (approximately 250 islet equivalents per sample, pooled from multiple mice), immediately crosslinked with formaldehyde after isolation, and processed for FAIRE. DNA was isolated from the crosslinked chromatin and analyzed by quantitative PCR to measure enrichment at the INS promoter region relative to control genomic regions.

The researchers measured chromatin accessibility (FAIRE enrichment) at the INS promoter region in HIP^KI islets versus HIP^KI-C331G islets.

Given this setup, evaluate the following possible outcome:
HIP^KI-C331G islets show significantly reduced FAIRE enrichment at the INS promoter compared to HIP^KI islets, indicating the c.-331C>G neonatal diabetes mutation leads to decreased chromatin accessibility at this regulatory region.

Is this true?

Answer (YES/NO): YES